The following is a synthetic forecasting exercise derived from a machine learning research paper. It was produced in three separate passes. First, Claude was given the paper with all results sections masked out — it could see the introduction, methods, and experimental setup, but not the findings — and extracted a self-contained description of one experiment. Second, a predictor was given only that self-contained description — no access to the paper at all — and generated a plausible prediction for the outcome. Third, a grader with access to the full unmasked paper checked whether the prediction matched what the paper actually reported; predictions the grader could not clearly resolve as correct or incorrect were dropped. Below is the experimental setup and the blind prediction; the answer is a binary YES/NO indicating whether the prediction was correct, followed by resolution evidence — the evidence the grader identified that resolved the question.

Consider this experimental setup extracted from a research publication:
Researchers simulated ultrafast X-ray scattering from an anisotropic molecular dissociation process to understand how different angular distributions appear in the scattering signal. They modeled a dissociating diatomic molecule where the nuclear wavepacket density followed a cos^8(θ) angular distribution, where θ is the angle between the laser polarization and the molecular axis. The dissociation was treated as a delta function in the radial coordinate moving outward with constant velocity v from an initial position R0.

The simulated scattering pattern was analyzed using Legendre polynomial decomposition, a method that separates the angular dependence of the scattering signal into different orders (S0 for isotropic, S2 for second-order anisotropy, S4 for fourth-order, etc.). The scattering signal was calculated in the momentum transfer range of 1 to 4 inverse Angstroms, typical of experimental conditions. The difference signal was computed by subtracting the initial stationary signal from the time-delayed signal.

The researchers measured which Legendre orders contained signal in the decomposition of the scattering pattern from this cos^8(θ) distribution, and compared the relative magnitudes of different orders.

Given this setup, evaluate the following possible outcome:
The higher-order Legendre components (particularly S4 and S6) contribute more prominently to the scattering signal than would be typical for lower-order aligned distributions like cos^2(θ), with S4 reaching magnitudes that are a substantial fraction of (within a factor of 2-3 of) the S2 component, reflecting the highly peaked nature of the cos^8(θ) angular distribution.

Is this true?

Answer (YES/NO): NO